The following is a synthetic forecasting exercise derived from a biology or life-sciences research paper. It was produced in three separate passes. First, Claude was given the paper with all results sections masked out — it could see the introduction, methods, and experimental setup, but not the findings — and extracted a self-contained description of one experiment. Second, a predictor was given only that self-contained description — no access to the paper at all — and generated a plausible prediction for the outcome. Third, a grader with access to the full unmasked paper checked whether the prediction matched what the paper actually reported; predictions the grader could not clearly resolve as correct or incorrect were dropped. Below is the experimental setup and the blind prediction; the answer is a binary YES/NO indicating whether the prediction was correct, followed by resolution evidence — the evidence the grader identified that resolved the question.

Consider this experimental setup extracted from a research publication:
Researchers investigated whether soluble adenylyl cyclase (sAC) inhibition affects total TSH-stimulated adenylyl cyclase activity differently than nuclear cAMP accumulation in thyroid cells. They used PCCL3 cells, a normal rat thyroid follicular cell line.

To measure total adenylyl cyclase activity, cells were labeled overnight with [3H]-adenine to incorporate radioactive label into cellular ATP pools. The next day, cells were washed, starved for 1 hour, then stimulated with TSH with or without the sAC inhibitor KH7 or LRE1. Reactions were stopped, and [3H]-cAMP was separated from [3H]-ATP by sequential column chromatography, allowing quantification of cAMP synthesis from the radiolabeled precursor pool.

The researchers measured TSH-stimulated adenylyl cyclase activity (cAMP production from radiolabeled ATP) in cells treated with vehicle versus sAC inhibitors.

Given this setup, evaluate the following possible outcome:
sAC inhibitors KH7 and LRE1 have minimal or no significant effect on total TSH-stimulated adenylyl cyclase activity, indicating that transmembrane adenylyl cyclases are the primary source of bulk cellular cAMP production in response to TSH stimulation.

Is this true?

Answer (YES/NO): NO